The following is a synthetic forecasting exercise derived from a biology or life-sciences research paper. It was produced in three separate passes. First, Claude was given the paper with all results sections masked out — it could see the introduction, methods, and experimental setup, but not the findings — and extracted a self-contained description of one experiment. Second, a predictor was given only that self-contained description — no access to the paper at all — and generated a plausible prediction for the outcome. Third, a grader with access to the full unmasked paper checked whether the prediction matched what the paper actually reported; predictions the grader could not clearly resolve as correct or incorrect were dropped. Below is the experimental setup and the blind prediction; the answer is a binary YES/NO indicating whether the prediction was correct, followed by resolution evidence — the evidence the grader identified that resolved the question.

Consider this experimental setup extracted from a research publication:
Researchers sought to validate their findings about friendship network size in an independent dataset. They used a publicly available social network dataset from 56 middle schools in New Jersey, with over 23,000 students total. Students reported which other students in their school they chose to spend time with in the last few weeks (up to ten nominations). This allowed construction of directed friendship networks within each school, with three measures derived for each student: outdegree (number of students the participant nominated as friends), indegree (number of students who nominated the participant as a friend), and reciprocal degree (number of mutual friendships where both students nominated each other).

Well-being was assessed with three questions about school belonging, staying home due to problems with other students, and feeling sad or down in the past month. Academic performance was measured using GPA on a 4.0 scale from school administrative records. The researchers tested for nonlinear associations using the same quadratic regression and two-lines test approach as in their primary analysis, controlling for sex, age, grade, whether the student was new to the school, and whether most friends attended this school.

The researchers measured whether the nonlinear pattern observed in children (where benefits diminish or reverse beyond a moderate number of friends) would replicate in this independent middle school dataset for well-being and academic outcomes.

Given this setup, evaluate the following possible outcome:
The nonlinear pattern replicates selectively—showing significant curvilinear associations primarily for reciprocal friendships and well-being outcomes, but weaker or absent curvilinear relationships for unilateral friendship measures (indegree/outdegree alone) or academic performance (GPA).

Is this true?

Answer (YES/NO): NO